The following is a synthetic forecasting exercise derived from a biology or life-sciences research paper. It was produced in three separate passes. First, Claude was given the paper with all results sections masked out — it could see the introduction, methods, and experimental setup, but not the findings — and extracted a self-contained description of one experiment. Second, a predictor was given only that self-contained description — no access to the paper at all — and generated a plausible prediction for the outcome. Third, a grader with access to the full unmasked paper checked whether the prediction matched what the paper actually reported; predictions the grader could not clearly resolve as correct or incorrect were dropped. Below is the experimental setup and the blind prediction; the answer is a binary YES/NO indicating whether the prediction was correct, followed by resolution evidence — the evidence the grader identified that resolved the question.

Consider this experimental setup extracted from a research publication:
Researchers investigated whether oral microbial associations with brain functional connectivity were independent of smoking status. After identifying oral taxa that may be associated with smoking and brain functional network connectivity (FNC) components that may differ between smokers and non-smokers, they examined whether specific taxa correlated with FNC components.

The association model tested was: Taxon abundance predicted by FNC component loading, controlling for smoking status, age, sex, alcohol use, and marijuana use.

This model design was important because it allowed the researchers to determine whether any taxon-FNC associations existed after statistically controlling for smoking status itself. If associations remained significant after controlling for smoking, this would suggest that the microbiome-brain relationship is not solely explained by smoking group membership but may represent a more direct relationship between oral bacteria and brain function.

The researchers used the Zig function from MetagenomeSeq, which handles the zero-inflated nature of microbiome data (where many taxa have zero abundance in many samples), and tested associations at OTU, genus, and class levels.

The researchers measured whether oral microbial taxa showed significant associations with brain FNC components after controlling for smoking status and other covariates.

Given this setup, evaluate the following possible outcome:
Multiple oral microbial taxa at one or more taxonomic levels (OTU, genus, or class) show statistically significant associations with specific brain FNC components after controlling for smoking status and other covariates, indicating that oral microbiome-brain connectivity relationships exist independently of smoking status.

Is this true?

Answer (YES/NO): YES